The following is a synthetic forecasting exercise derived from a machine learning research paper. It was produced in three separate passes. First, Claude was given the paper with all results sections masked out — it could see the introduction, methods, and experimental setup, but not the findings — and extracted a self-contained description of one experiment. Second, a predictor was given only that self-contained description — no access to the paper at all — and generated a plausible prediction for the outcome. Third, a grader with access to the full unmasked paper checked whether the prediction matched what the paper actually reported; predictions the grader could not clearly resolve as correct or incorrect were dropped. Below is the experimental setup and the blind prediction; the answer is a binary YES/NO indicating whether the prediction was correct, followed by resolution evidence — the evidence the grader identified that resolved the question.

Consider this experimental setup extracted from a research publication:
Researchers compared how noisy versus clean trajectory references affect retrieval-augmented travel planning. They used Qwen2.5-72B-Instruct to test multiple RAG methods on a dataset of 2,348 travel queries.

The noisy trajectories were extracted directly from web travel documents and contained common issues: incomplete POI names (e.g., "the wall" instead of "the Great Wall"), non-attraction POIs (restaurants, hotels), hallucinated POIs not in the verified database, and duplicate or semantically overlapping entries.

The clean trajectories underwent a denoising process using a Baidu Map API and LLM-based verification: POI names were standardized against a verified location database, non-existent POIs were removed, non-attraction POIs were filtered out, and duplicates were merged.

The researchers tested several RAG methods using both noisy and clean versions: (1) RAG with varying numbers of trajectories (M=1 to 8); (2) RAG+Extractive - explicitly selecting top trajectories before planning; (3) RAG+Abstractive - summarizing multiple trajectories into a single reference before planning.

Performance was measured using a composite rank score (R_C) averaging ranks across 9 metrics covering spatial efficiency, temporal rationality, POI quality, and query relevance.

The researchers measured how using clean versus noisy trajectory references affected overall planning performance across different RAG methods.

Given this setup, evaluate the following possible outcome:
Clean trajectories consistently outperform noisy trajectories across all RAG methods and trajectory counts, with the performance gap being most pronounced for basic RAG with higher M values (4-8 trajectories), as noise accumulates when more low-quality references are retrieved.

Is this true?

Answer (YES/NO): NO